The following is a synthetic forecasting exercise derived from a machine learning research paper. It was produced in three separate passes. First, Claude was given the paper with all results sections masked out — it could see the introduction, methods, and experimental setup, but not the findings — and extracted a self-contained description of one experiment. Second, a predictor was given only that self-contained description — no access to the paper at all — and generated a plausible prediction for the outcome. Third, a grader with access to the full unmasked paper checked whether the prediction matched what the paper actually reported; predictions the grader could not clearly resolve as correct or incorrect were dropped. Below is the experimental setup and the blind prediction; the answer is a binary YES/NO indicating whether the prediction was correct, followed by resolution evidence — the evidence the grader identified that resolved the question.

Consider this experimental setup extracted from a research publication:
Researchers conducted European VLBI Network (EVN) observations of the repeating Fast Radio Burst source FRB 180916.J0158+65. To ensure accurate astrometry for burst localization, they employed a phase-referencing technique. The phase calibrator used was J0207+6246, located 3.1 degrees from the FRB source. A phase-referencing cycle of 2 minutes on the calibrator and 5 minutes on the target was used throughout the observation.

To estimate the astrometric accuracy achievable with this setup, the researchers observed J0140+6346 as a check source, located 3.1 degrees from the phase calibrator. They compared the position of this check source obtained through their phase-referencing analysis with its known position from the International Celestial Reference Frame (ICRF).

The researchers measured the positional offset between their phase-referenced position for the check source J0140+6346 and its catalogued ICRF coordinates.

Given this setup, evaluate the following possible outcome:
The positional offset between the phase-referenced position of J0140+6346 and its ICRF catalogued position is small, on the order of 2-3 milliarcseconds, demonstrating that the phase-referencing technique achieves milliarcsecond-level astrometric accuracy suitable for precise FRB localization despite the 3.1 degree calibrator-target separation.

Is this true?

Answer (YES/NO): NO